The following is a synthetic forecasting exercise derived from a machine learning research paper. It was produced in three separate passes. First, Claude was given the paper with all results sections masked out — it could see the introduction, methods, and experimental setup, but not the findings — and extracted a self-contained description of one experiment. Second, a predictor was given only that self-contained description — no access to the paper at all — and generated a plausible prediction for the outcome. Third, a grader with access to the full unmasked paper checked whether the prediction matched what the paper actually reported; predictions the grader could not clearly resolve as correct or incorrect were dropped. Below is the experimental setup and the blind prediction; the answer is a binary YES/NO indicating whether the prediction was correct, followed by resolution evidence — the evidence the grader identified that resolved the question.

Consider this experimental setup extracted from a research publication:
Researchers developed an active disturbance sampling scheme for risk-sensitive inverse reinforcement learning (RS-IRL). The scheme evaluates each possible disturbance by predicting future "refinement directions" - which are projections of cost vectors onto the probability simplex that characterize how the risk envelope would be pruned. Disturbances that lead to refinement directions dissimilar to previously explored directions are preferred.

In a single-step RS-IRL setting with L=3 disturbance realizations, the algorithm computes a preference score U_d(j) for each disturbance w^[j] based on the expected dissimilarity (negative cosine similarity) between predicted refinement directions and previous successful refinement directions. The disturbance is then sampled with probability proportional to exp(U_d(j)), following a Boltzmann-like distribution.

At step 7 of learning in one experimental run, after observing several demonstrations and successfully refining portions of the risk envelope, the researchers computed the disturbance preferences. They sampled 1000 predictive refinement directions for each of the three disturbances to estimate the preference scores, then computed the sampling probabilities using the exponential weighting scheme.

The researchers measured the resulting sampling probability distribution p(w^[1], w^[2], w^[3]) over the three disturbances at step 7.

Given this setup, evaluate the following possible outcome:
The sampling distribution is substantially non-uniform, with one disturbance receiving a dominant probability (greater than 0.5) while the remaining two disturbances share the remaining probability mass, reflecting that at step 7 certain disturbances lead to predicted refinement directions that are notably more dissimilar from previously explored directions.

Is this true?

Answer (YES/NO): YES